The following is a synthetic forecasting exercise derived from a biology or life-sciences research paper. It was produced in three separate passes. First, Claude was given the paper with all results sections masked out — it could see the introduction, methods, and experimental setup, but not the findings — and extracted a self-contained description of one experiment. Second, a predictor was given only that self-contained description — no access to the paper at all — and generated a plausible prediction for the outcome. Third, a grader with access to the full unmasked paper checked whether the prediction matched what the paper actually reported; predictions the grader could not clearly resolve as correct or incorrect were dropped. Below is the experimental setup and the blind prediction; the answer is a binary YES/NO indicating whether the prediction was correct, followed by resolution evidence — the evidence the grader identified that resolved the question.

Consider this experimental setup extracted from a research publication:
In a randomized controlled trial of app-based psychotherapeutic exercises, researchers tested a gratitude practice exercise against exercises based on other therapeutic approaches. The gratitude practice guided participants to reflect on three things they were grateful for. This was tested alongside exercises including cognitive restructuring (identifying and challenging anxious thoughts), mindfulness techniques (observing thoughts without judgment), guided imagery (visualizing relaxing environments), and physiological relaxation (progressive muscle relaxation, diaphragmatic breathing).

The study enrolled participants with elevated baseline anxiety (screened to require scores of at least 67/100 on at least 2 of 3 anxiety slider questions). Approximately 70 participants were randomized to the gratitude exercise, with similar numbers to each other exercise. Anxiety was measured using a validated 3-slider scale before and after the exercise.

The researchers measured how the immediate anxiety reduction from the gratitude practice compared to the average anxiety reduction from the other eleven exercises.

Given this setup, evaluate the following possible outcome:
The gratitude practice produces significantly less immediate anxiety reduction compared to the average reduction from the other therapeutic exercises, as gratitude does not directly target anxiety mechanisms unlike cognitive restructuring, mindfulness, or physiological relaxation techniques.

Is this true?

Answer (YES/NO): NO